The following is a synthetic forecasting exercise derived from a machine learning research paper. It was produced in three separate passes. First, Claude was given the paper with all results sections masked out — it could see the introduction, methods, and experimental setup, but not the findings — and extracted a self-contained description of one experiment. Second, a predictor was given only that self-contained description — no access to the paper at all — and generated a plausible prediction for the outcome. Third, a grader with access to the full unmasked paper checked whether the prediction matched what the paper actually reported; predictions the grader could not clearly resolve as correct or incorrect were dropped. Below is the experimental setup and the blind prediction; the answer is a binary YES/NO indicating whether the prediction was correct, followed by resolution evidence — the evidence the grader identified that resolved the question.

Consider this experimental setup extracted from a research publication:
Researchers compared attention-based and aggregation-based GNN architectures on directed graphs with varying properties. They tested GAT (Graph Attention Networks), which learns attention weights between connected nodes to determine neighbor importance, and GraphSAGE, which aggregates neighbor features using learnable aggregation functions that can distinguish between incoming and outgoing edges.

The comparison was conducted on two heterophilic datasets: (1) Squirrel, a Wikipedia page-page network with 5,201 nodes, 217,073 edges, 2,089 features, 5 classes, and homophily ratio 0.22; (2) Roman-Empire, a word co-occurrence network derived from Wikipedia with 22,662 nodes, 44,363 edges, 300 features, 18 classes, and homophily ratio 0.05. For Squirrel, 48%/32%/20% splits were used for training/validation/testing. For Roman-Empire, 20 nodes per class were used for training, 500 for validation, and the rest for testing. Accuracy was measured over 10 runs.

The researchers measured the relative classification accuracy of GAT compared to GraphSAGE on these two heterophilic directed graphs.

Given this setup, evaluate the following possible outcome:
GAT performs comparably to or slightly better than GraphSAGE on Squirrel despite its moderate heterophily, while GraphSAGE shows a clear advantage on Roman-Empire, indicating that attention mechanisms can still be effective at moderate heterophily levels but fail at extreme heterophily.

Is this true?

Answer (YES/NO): NO